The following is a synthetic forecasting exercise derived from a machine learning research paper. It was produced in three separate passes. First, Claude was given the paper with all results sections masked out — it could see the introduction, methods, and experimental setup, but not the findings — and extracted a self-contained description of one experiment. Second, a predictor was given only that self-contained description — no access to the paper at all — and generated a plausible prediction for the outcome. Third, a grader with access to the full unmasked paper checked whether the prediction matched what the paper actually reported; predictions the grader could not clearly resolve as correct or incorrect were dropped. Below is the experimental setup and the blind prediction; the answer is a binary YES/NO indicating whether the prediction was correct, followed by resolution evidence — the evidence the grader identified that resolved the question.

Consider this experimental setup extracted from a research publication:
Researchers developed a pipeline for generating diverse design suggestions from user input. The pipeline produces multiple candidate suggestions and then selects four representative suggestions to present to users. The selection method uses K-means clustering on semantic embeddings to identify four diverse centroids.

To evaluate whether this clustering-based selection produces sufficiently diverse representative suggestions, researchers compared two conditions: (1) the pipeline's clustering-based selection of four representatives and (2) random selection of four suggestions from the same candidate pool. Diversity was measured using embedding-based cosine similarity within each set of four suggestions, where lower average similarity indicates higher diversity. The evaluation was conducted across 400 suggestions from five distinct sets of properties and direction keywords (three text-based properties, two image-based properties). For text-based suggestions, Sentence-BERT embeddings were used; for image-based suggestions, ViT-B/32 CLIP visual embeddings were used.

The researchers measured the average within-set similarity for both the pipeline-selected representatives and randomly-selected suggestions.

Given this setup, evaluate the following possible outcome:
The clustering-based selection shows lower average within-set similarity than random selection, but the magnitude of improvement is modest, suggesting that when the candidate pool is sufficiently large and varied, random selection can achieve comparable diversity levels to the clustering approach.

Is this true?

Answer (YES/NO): NO